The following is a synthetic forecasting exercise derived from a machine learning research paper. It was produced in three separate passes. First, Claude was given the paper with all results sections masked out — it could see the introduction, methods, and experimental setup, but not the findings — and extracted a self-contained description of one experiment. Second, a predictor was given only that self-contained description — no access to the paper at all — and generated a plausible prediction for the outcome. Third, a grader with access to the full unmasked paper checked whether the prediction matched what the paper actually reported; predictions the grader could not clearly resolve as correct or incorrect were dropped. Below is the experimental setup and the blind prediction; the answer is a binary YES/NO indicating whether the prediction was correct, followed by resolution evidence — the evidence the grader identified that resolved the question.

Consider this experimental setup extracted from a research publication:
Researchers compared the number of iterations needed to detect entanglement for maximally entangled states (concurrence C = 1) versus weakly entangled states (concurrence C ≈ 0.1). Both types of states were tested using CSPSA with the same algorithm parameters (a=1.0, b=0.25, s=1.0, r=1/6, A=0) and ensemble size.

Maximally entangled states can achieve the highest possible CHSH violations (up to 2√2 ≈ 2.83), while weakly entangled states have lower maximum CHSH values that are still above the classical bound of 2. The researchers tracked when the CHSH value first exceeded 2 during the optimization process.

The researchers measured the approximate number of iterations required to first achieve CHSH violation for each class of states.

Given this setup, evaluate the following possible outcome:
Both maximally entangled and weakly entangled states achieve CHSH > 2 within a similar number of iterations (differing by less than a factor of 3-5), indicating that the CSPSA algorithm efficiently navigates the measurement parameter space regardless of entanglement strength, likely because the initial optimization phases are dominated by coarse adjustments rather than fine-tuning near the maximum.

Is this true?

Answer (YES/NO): NO